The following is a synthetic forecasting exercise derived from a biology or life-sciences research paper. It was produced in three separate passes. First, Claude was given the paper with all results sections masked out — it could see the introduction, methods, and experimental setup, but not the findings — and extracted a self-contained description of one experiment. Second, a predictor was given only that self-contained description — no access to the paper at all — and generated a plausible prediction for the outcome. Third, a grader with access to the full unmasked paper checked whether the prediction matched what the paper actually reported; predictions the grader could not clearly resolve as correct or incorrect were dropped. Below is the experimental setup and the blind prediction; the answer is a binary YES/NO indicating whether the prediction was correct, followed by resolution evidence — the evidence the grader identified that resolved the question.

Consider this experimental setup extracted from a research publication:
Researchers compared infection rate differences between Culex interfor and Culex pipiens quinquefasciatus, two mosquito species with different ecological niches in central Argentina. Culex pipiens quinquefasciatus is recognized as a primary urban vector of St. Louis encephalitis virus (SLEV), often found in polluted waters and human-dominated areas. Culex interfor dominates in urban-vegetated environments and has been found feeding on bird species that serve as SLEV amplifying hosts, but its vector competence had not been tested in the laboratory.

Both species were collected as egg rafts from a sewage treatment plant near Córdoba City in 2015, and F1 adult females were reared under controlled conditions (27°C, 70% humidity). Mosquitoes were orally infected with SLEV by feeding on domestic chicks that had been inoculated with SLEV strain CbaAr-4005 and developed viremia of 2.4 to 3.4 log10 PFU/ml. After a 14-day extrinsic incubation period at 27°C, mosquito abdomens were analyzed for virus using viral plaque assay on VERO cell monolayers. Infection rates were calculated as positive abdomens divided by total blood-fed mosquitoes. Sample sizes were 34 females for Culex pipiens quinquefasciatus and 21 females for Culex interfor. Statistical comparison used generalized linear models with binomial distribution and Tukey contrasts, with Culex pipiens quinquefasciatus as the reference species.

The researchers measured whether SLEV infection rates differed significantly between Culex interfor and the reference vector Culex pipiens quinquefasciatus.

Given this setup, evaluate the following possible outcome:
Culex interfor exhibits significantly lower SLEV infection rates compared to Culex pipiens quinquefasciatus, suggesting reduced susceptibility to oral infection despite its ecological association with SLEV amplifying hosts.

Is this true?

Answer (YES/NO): NO